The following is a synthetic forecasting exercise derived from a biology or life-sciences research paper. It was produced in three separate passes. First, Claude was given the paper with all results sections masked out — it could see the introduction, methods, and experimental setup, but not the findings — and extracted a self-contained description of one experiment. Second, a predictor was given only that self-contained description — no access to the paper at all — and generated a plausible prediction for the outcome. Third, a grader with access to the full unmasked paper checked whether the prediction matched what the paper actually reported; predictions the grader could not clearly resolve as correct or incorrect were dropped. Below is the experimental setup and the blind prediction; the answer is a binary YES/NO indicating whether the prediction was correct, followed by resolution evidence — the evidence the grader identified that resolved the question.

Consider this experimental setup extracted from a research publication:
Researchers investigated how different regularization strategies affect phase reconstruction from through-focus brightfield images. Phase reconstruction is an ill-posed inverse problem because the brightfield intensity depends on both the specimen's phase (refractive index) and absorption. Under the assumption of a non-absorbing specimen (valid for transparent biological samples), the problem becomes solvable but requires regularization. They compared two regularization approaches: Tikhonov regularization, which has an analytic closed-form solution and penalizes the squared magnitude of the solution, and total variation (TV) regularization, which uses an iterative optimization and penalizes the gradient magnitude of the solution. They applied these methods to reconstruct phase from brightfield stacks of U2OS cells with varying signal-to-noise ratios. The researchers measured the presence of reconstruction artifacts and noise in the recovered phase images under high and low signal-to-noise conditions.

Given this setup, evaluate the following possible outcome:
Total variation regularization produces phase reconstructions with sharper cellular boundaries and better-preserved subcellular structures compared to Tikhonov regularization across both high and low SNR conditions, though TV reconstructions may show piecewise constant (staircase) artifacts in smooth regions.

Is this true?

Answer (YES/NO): NO